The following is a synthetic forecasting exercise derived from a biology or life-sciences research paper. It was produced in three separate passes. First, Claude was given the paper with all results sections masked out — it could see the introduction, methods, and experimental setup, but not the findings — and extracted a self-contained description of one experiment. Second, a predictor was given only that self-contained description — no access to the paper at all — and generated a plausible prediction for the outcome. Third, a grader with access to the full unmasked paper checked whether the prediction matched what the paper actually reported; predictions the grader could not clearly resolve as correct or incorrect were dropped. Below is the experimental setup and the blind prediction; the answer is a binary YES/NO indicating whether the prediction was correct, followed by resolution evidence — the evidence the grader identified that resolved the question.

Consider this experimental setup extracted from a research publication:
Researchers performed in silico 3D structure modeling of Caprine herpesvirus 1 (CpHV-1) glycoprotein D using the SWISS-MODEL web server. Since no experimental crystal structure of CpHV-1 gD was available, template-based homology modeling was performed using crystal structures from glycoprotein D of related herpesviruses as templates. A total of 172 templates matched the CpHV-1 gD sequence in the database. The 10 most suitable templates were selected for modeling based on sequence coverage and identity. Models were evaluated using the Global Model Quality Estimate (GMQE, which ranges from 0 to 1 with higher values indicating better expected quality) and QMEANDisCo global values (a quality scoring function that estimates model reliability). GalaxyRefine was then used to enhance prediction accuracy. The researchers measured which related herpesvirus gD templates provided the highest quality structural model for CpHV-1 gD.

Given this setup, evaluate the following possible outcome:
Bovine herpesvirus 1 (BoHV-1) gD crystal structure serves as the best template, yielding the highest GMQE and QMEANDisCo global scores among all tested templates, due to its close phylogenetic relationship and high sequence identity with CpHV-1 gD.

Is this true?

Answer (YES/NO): YES